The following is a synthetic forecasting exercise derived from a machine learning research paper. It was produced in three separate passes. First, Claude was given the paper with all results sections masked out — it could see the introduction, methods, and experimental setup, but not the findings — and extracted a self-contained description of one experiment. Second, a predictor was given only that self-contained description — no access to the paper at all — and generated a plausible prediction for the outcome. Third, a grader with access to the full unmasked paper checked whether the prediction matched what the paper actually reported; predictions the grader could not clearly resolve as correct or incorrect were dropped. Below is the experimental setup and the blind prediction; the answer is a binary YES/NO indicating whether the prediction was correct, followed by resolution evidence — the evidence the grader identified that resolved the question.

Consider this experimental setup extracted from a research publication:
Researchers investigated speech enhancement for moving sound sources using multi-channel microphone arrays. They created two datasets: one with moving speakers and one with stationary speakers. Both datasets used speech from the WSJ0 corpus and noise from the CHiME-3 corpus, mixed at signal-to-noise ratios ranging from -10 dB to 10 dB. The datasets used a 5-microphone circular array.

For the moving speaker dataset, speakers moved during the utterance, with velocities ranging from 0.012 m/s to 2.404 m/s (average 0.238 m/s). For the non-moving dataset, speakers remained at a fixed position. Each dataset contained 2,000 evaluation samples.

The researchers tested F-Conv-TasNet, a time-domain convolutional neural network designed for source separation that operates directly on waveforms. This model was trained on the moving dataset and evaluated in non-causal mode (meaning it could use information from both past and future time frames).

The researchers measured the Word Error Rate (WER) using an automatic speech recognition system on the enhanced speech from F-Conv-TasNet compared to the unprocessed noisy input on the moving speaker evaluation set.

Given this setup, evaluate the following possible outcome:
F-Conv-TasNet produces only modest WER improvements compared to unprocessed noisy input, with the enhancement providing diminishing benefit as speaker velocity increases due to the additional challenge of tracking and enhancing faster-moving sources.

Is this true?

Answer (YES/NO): NO